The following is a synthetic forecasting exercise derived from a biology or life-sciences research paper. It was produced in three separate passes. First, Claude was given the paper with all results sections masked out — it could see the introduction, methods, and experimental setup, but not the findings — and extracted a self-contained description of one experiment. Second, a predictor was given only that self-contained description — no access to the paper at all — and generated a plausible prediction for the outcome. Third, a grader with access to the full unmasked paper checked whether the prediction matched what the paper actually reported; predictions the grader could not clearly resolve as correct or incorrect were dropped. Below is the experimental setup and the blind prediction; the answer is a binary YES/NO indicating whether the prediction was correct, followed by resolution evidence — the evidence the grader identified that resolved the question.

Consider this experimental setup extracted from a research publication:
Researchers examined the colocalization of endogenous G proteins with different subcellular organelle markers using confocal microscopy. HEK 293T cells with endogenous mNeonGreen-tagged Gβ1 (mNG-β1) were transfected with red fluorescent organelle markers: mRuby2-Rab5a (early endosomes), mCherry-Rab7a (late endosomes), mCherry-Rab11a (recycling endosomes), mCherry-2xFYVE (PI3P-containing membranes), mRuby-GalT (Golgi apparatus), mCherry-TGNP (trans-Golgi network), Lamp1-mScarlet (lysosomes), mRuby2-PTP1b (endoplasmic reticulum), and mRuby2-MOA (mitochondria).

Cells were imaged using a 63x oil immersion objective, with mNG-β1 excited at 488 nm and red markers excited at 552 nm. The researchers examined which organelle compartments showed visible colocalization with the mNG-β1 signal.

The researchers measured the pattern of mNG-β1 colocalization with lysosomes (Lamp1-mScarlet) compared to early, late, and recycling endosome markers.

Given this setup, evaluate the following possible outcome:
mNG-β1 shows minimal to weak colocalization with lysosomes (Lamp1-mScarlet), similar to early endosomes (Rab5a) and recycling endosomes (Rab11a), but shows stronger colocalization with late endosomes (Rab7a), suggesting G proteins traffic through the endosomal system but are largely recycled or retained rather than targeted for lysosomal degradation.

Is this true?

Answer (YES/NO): NO